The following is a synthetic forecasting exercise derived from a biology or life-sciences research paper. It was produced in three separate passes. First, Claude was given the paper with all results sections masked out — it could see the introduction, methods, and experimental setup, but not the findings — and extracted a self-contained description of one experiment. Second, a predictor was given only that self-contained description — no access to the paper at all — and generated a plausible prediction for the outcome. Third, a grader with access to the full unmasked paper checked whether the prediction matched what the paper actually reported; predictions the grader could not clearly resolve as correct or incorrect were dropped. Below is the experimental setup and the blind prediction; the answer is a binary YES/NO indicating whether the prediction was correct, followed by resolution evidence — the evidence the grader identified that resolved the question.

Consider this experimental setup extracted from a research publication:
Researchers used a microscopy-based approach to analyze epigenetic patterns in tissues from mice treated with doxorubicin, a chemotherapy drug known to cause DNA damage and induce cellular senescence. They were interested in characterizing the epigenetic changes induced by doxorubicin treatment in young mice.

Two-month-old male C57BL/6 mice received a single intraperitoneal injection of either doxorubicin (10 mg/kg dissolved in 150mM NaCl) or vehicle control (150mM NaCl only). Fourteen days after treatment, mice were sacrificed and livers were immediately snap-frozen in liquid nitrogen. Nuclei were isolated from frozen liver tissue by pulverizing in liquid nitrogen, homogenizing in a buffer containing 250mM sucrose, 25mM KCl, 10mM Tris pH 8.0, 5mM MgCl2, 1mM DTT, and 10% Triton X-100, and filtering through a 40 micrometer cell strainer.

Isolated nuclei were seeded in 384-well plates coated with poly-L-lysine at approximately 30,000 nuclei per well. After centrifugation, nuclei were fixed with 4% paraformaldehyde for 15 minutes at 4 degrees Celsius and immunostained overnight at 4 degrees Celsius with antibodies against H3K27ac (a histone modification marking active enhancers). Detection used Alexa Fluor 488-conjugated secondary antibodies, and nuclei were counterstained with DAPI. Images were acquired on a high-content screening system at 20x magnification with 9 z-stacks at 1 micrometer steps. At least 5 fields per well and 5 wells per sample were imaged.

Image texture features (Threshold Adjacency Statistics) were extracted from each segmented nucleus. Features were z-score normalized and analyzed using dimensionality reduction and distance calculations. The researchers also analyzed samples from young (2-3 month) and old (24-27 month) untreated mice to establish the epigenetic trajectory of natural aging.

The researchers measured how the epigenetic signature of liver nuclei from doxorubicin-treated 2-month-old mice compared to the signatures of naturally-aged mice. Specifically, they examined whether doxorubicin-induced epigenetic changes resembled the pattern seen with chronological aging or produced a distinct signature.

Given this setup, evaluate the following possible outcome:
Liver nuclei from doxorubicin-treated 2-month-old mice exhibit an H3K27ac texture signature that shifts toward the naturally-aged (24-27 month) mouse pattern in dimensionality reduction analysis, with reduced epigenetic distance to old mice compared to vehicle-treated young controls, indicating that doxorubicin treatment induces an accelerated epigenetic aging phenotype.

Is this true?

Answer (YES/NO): YES